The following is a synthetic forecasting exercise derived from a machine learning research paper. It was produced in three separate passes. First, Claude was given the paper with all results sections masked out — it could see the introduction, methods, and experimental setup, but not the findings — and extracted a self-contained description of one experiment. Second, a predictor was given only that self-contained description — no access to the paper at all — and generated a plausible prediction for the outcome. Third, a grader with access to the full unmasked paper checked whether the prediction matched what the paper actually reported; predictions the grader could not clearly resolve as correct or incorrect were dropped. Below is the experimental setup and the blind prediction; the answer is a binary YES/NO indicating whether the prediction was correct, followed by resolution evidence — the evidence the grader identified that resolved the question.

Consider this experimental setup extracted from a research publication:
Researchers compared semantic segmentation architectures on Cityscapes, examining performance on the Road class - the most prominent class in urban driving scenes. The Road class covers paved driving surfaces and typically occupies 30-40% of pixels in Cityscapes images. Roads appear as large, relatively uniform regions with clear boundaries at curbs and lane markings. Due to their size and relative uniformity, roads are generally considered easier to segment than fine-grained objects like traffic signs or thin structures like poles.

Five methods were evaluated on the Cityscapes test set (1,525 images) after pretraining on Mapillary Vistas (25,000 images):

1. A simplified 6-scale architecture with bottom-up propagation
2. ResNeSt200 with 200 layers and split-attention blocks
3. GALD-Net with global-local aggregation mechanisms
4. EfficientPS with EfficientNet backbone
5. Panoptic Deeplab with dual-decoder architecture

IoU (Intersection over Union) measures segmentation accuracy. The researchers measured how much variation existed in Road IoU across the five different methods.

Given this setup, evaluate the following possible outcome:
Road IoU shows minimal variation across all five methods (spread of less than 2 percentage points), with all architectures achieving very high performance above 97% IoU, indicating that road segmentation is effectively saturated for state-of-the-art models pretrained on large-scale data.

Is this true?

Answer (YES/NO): YES